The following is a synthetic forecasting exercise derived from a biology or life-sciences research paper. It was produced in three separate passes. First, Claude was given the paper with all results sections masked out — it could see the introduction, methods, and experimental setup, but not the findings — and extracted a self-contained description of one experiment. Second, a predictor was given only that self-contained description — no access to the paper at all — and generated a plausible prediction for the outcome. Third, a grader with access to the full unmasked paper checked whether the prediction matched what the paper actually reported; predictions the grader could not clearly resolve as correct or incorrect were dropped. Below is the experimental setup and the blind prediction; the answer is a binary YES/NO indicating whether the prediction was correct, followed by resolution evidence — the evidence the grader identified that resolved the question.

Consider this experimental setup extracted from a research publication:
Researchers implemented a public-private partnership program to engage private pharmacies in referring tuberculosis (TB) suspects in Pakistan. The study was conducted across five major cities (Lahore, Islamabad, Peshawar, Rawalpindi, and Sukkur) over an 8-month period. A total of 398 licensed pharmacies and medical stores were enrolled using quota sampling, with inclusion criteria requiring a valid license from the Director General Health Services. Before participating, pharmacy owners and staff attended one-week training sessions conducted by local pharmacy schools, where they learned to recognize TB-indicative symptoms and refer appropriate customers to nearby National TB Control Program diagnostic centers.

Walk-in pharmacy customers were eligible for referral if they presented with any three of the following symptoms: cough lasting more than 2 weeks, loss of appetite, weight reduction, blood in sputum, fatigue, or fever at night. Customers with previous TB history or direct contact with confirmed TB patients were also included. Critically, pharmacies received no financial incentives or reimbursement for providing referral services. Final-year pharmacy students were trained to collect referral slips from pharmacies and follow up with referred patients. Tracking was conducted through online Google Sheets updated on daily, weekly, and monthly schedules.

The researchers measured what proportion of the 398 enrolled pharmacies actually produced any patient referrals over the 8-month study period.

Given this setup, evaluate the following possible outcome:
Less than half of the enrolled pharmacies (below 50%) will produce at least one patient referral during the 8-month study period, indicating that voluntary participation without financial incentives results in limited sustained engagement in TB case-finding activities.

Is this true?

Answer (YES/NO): NO